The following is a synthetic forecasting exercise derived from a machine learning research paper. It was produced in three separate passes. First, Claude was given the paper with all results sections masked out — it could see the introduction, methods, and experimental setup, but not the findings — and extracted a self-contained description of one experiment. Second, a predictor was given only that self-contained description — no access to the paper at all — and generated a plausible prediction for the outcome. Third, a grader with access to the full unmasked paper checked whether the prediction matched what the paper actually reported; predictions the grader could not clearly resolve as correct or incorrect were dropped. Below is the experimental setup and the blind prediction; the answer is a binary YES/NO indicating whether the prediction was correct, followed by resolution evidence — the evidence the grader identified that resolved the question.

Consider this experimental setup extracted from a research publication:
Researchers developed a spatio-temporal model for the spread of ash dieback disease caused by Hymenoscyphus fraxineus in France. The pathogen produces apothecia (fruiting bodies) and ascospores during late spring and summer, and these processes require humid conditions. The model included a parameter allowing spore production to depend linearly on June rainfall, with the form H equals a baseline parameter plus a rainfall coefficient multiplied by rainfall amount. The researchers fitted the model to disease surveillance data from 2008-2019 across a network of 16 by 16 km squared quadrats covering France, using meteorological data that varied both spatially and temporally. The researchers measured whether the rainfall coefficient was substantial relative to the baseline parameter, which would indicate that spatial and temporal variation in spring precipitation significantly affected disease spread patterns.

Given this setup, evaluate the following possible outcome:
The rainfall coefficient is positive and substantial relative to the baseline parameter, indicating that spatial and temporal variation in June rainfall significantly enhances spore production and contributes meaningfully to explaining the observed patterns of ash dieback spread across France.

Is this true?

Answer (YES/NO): NO